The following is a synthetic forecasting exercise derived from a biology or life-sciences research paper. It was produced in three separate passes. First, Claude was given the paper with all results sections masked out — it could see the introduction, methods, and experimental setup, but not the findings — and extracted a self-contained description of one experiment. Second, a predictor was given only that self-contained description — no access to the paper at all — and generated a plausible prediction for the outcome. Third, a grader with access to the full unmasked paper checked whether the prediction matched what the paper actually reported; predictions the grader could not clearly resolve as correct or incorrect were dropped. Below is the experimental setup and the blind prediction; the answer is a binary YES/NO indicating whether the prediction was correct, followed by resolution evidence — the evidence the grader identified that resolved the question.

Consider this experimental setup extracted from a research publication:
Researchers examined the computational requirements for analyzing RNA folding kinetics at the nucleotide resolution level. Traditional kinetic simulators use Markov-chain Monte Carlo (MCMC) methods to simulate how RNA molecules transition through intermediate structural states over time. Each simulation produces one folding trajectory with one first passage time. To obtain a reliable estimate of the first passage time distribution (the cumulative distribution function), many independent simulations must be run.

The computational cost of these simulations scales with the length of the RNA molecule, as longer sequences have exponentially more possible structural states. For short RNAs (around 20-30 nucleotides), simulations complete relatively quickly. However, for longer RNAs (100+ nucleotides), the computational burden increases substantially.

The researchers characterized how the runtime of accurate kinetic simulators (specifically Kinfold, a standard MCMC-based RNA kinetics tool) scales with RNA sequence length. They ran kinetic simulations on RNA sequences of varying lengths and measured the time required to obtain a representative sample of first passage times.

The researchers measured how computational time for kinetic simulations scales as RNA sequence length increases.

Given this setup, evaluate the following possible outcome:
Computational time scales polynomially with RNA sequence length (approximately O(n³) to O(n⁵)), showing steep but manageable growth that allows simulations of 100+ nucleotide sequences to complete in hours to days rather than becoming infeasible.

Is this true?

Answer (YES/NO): NO